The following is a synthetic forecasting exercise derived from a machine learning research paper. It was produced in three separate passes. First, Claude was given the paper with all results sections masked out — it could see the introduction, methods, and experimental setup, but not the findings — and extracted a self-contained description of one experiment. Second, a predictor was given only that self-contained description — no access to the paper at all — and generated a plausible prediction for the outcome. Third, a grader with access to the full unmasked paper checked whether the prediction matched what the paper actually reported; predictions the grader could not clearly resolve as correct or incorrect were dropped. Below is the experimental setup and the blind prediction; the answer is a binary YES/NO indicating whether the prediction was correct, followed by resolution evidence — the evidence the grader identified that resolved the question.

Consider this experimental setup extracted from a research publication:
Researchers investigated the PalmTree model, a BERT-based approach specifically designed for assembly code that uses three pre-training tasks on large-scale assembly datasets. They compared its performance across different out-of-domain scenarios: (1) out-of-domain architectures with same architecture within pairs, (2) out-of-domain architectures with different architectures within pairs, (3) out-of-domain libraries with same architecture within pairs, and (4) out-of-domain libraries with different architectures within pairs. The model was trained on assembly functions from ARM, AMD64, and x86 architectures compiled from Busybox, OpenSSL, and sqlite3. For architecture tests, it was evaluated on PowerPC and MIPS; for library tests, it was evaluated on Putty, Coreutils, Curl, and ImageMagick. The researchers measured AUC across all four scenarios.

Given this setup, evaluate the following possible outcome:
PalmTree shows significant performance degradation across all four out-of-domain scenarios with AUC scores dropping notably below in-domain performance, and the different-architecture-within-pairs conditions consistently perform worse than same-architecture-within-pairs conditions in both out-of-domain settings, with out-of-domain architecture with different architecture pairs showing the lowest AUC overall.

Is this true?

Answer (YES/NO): NO